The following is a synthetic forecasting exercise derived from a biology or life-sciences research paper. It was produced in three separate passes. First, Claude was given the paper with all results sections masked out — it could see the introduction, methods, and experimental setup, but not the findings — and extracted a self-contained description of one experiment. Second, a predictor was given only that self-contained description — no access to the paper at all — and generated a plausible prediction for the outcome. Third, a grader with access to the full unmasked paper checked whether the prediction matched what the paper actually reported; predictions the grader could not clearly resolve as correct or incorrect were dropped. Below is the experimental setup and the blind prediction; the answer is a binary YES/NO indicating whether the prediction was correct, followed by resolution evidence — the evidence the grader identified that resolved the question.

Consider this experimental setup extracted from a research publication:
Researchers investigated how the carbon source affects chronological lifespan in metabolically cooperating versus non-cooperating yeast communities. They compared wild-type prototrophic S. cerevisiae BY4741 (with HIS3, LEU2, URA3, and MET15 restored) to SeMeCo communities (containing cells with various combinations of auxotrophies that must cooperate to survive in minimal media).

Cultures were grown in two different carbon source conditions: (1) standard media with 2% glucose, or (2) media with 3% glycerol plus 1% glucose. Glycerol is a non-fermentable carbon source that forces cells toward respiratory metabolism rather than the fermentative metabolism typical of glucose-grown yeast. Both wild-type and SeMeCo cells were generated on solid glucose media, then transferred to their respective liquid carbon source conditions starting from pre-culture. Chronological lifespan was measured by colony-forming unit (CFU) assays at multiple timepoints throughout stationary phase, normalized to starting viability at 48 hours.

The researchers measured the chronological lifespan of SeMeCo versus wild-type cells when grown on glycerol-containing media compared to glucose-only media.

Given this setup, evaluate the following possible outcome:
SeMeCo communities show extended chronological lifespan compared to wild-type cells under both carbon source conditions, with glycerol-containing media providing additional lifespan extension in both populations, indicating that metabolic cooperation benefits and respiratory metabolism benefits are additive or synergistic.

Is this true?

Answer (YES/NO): NO